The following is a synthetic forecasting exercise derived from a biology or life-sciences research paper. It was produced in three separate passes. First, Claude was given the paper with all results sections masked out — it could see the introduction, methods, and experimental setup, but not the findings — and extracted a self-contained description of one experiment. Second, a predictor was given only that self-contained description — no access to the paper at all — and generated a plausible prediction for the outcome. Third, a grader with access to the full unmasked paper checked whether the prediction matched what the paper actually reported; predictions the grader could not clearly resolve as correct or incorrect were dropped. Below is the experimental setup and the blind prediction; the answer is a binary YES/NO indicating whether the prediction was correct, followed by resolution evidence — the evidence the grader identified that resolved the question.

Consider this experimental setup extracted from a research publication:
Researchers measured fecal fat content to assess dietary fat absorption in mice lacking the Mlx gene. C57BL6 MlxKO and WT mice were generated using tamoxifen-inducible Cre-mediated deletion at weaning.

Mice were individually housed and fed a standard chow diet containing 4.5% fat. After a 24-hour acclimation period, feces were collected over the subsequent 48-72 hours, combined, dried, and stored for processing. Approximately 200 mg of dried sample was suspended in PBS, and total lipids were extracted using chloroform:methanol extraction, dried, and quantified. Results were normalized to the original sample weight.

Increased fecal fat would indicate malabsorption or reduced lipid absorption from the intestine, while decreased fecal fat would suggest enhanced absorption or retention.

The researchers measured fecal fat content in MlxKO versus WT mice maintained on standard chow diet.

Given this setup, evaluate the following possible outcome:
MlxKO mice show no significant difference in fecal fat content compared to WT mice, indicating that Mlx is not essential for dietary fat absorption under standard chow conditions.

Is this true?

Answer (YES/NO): NO